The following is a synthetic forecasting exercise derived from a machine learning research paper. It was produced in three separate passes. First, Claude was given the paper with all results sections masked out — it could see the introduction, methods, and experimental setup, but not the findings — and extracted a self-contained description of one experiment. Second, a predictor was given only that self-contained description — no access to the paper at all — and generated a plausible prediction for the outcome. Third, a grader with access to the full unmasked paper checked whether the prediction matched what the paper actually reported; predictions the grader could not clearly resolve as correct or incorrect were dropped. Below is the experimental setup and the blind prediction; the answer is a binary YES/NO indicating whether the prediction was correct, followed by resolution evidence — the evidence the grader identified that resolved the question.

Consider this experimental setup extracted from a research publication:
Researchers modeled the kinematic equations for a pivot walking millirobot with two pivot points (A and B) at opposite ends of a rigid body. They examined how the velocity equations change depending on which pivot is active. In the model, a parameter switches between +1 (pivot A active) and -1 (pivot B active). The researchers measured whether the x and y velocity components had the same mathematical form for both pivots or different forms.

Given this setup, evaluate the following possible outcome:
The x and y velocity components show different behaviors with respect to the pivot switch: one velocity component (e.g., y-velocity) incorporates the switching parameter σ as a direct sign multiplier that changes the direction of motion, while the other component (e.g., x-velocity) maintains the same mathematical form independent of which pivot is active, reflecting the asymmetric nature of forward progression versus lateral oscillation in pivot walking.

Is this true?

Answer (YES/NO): NO